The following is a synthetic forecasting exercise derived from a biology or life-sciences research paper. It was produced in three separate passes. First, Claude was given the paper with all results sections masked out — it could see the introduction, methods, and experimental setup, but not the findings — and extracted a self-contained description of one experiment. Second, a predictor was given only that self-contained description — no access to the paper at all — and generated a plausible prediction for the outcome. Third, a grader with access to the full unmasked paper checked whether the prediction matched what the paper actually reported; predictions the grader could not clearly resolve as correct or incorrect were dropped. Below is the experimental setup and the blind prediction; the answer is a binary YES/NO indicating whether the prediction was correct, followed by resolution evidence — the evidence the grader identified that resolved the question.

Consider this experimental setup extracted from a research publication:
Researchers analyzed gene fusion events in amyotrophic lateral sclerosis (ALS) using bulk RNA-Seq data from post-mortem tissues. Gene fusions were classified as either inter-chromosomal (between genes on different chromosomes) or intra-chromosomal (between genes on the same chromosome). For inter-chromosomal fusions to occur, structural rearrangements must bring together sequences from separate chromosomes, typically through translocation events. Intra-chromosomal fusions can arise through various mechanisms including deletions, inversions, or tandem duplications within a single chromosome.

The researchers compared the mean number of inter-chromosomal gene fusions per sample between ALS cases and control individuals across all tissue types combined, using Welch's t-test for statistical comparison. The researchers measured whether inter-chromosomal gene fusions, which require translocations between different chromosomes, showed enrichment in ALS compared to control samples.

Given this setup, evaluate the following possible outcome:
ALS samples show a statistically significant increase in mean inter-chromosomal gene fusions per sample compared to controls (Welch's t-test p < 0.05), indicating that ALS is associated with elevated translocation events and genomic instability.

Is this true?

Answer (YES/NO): NO